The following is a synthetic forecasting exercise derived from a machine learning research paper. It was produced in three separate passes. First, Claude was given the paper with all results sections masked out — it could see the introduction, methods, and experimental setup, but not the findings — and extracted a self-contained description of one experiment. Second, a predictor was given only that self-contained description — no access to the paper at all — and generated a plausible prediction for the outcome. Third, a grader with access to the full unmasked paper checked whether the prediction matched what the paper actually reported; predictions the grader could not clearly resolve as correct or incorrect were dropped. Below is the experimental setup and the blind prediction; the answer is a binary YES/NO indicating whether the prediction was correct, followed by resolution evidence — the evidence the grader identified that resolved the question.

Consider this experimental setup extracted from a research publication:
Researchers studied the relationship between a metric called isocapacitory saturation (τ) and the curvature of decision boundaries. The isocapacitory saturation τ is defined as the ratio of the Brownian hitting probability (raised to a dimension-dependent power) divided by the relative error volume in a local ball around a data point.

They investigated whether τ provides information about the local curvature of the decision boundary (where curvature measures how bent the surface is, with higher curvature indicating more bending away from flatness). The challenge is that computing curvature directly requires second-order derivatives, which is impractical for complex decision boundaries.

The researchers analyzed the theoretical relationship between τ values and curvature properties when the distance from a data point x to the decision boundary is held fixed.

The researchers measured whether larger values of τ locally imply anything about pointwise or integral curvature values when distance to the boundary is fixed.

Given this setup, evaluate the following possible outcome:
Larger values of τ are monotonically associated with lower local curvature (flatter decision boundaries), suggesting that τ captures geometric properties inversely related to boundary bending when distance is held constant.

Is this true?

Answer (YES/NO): NO